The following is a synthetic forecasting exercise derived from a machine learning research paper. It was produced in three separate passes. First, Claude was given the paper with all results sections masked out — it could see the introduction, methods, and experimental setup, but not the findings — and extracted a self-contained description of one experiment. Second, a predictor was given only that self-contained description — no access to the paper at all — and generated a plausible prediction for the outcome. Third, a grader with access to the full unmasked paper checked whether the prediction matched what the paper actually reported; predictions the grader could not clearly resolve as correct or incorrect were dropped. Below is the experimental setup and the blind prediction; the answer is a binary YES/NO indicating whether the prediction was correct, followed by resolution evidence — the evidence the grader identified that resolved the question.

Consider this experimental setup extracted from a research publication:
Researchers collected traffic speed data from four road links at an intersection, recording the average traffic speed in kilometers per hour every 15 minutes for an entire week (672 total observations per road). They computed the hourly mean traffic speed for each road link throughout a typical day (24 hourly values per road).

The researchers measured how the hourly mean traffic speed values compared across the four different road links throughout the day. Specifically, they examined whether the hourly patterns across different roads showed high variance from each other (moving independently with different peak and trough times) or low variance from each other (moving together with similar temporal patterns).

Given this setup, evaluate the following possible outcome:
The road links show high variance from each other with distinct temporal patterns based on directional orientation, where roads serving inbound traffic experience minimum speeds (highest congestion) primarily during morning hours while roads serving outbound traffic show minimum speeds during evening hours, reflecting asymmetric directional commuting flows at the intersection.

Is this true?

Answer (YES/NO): NO